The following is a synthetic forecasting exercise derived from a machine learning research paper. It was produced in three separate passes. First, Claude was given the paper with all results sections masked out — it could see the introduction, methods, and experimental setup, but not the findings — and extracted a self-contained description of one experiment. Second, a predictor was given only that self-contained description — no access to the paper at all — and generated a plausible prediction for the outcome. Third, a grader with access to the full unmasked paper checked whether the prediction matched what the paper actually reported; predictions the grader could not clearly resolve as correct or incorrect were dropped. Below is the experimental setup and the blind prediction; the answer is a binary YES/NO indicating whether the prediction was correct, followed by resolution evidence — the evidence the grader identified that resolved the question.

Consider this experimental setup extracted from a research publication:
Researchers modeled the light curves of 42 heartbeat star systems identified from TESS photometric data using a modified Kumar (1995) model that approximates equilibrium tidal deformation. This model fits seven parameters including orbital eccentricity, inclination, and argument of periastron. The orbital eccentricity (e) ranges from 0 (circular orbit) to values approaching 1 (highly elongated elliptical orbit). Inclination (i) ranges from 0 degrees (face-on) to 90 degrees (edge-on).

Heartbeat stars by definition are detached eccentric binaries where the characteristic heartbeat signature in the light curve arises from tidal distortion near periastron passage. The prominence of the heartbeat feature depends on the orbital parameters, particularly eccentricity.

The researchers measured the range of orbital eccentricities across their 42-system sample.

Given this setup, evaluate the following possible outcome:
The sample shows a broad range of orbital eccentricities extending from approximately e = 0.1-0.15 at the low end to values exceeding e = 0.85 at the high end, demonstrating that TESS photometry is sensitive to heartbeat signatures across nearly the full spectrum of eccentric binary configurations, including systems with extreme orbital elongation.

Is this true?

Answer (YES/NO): NO